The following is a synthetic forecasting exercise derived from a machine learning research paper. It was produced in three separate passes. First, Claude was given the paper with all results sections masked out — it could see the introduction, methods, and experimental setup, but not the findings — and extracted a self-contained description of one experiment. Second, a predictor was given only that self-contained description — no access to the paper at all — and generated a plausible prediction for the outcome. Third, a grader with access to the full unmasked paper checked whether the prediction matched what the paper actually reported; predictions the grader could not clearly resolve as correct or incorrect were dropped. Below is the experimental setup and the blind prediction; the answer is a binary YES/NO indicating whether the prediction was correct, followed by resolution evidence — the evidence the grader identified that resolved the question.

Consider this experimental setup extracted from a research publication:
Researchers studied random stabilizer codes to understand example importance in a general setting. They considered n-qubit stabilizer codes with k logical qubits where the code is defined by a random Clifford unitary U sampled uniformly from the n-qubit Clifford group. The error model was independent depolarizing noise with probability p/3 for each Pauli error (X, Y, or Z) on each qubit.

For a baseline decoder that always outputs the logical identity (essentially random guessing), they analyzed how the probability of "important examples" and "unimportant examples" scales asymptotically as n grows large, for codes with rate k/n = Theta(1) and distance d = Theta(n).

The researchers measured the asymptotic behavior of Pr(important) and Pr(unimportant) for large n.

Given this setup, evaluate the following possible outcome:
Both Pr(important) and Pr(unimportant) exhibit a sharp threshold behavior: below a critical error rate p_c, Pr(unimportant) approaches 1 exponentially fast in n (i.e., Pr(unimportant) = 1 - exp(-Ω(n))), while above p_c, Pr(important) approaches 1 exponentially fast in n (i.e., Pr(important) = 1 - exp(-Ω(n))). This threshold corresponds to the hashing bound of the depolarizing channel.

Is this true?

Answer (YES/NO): NO